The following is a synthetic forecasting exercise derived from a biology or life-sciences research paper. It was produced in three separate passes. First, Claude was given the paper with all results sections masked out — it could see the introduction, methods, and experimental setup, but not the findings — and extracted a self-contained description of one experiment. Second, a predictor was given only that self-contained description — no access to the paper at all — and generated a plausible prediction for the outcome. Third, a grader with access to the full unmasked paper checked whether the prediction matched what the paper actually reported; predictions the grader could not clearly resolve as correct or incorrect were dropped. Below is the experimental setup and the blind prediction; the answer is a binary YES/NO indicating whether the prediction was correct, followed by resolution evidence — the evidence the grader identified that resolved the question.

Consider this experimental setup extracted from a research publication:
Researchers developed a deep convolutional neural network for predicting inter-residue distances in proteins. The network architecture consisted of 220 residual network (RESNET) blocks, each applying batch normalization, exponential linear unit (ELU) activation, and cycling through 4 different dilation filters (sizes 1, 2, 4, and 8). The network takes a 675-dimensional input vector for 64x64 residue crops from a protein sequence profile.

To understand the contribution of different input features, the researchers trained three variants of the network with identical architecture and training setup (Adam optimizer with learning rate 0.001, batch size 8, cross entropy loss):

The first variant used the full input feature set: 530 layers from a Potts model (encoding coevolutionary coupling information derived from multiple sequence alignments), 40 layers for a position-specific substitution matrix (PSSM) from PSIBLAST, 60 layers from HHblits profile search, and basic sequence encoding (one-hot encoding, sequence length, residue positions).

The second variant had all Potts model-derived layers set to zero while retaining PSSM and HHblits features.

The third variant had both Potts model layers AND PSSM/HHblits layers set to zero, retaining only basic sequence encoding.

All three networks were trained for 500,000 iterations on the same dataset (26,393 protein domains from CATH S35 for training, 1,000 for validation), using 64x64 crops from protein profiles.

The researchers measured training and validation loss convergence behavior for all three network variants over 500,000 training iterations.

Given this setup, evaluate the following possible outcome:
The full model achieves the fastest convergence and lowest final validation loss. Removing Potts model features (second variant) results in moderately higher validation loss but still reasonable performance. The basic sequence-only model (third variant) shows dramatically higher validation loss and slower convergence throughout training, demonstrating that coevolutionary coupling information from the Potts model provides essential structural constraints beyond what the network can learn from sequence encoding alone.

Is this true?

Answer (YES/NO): NO